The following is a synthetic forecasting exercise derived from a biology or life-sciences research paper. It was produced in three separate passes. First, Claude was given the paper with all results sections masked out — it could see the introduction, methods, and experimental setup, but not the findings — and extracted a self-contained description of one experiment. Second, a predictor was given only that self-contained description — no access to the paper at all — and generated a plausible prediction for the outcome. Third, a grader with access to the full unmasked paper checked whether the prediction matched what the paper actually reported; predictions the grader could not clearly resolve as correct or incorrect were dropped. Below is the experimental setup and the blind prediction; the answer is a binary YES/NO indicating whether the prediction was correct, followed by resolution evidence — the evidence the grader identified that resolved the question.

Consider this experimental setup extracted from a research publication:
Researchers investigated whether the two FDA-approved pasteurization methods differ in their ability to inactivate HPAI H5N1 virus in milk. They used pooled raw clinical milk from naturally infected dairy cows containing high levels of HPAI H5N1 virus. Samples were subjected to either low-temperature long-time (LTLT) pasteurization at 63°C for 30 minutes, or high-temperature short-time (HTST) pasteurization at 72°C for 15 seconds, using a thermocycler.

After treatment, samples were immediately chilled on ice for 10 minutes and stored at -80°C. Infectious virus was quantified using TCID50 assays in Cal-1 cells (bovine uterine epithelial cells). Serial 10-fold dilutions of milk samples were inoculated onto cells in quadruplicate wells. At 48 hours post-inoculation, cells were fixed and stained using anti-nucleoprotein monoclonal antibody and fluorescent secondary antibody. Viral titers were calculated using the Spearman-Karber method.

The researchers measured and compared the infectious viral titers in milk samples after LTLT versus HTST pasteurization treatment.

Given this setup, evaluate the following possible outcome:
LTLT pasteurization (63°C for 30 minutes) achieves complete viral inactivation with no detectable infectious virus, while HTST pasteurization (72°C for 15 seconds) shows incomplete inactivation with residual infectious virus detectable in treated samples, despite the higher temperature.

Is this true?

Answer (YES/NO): NO